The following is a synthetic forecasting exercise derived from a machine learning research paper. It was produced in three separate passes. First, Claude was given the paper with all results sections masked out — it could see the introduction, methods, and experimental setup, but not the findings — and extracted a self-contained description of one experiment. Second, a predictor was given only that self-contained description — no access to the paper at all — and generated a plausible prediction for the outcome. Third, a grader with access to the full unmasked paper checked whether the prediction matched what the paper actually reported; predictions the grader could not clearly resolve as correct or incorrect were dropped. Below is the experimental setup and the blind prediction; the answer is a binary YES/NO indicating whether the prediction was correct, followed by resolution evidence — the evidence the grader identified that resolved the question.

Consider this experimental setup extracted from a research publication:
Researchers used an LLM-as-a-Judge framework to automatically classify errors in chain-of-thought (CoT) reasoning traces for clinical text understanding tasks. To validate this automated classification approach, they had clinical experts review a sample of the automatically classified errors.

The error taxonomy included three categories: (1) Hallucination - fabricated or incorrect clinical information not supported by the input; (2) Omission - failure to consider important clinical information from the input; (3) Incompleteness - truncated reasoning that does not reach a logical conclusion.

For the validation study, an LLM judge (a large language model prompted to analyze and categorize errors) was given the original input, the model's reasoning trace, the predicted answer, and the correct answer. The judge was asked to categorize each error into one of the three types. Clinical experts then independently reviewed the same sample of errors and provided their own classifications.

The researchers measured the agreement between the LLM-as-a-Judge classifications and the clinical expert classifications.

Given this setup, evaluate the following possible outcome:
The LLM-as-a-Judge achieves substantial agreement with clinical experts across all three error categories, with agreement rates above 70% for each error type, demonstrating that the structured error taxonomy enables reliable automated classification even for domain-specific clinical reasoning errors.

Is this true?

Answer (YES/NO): YES